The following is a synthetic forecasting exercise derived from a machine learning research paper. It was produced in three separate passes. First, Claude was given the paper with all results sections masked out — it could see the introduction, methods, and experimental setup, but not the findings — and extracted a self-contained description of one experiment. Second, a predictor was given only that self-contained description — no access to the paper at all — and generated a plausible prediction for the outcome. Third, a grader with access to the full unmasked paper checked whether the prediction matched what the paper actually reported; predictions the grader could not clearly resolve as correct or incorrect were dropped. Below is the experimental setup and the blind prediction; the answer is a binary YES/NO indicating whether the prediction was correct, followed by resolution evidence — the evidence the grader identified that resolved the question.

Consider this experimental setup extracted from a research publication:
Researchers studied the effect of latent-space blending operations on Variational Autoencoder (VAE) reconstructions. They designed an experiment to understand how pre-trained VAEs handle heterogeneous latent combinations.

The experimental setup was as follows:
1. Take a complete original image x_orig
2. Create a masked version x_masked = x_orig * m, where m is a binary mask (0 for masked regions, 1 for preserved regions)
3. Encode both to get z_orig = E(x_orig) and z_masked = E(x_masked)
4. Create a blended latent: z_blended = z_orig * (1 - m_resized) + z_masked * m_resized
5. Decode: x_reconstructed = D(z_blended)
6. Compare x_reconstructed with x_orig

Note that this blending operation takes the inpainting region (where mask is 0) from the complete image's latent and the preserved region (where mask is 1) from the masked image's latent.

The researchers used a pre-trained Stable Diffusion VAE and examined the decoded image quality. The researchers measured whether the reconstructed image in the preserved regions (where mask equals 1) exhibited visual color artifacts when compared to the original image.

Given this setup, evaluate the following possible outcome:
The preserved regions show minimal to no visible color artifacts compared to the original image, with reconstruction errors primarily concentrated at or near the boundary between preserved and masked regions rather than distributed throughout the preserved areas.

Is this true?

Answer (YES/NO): YES